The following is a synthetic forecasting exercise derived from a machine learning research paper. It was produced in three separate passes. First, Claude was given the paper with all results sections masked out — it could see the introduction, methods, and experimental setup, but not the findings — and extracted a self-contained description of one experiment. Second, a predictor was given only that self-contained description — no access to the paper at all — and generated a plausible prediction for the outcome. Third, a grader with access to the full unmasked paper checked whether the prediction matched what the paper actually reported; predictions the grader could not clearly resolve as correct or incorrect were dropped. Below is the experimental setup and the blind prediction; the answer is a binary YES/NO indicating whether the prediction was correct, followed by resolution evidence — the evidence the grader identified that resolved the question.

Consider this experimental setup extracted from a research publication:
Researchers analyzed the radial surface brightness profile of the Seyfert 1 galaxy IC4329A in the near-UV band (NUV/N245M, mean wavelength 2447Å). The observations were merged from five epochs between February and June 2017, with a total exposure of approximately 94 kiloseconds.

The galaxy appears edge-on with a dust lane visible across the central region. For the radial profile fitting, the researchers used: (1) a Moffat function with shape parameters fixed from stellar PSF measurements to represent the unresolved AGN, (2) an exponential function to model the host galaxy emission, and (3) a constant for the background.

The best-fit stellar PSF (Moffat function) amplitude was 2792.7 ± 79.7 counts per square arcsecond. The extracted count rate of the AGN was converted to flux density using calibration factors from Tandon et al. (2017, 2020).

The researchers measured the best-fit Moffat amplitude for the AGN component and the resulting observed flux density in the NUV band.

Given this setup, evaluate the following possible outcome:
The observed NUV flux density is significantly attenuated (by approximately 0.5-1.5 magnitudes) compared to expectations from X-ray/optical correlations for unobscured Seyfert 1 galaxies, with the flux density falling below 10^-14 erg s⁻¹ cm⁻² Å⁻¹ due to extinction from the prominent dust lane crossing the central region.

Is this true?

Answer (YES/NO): NO